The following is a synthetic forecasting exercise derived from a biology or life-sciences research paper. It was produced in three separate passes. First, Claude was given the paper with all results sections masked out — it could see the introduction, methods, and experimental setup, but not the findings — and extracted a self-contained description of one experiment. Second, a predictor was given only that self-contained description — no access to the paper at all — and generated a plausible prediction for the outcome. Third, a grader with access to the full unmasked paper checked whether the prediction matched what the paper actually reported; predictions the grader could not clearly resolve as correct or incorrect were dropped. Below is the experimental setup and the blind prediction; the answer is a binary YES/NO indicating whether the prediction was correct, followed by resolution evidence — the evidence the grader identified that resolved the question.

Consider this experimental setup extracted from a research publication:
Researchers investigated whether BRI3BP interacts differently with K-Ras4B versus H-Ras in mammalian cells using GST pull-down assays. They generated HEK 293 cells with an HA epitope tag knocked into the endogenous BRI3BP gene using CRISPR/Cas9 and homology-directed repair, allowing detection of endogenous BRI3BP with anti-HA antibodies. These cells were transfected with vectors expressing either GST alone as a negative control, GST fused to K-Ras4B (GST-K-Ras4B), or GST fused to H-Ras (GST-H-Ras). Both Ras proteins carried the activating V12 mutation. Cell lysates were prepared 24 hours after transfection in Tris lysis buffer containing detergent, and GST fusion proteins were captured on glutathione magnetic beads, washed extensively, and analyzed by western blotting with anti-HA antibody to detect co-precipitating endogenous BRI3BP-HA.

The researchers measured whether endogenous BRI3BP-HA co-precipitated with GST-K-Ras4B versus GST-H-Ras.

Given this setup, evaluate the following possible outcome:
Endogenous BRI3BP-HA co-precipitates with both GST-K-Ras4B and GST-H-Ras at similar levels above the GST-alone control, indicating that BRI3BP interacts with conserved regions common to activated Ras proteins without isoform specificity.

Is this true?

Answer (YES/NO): NO